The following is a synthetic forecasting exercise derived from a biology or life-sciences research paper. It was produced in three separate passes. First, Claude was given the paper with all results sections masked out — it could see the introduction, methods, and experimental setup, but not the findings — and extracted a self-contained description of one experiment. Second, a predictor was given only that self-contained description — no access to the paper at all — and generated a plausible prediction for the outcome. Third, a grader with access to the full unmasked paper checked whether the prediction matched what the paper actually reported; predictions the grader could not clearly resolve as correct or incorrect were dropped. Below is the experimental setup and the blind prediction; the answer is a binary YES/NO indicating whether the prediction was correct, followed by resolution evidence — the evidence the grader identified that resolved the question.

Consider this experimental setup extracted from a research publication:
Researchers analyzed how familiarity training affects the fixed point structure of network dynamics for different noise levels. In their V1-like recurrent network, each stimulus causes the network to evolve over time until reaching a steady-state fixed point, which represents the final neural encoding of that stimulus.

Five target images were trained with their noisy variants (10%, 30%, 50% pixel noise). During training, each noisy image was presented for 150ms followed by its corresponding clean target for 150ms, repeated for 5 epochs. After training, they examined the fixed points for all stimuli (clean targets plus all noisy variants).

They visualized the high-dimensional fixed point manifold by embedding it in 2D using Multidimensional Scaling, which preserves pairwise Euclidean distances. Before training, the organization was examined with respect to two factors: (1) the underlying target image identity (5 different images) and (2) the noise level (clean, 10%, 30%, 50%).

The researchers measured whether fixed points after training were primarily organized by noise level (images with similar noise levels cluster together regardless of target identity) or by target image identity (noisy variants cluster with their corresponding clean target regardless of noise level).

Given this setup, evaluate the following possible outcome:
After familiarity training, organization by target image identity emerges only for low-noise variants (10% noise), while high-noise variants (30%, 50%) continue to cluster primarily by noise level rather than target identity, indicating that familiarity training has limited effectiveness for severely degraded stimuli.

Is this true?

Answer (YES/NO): NO